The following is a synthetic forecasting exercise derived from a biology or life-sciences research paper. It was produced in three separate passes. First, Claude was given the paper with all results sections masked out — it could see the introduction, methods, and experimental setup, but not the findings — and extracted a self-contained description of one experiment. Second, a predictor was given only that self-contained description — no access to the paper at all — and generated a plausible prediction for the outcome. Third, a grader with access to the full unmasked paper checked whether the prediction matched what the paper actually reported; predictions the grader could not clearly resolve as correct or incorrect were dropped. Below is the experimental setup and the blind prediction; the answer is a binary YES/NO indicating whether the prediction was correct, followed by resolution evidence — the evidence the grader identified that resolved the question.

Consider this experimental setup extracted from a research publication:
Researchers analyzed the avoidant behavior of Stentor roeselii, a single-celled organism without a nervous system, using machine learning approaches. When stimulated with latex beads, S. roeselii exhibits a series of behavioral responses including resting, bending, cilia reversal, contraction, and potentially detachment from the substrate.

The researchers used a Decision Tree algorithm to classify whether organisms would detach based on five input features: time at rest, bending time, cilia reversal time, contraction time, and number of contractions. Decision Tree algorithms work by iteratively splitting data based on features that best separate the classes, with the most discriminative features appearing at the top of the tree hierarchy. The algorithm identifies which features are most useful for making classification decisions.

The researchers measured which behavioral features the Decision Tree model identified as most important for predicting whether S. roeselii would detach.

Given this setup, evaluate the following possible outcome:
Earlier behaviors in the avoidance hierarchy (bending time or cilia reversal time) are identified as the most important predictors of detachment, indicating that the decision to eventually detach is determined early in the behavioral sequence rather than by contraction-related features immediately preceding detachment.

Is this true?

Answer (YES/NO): NO